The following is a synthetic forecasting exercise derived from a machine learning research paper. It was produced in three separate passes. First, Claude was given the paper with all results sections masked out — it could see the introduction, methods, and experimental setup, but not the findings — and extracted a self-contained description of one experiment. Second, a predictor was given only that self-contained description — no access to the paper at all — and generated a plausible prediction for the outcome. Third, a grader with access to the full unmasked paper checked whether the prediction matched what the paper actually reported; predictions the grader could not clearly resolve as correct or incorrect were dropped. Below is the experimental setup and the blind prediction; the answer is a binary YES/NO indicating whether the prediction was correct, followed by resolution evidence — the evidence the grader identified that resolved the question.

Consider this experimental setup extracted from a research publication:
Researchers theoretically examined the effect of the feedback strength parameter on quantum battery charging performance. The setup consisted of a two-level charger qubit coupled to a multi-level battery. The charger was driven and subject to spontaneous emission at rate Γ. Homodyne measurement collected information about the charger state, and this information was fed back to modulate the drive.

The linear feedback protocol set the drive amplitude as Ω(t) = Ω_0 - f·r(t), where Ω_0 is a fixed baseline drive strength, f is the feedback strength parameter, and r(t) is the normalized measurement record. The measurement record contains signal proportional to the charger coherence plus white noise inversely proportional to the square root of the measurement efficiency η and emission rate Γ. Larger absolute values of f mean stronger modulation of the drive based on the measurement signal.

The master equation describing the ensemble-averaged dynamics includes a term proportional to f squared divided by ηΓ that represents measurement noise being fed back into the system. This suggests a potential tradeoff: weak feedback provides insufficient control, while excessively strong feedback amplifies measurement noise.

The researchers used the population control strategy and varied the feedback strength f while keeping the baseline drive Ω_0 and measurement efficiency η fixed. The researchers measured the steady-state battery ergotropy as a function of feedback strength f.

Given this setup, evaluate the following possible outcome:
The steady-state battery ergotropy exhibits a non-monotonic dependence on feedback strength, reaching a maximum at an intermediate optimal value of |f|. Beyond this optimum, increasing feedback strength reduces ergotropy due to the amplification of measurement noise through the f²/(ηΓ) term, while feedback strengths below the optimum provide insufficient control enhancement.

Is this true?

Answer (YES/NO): YES